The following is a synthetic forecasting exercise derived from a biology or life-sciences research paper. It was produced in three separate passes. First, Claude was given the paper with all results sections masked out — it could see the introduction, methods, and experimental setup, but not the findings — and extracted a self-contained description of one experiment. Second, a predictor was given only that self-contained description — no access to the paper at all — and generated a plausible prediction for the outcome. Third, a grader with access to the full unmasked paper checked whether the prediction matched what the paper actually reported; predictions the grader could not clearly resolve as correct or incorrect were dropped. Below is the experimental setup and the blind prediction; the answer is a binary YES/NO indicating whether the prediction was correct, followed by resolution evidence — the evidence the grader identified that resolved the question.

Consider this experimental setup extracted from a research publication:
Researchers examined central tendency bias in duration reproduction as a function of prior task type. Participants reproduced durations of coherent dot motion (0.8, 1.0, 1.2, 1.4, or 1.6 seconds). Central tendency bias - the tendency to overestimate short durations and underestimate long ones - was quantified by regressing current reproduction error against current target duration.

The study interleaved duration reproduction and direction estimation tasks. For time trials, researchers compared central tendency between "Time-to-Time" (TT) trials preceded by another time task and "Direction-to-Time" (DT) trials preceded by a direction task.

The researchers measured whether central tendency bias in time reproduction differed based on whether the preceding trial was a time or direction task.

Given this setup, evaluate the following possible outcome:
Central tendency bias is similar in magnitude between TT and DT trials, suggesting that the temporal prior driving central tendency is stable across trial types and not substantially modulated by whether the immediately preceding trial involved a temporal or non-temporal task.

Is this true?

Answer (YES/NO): YES